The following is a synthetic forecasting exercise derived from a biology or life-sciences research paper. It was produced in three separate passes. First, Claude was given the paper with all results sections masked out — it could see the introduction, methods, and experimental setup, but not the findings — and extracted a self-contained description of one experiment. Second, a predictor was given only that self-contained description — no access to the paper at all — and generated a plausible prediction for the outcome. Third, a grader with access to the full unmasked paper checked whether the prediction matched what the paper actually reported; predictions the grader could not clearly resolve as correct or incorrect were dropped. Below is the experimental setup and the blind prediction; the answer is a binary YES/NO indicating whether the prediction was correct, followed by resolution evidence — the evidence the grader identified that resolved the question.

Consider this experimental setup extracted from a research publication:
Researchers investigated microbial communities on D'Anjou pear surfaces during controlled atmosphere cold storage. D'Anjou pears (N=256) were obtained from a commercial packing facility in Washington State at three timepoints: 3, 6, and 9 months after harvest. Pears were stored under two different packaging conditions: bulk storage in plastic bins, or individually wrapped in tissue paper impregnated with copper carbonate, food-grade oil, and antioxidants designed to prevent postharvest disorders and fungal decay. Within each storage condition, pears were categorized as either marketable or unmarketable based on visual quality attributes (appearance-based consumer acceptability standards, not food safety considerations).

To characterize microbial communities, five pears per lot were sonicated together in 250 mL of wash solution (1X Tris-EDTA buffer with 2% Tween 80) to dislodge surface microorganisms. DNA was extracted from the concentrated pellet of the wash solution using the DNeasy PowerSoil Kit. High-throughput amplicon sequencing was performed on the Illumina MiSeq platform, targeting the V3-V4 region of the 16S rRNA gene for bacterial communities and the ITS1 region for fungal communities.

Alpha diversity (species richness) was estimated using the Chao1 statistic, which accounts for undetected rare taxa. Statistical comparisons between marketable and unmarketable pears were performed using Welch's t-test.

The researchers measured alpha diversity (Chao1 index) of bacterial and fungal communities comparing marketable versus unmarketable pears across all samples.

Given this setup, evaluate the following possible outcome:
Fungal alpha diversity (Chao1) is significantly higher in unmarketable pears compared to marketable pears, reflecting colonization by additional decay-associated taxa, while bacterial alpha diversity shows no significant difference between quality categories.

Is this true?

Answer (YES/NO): NO